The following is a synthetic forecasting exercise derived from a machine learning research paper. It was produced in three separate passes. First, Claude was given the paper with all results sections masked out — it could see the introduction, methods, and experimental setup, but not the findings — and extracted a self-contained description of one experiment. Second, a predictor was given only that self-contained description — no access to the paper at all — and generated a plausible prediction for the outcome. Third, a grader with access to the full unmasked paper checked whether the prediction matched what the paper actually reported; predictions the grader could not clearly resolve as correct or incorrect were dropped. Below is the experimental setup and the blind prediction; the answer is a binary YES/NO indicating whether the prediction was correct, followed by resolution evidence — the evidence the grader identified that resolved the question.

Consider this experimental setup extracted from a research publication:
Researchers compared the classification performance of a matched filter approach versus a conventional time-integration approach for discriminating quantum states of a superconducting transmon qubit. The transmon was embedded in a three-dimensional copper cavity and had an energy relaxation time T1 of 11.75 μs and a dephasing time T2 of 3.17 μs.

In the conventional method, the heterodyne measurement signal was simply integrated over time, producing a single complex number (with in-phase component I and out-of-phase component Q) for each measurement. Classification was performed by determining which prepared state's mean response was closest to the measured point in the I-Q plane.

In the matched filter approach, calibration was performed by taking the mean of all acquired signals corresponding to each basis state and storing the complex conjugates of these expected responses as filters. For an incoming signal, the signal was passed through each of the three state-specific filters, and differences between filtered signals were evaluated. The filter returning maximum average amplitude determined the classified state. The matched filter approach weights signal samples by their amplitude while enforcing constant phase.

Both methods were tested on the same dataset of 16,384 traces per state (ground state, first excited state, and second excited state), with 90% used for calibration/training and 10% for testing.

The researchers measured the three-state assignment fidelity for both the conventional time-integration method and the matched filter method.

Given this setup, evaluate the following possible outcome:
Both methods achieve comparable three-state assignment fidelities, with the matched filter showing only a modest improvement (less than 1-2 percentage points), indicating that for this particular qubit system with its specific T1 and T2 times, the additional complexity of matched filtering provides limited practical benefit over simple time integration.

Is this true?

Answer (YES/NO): NO